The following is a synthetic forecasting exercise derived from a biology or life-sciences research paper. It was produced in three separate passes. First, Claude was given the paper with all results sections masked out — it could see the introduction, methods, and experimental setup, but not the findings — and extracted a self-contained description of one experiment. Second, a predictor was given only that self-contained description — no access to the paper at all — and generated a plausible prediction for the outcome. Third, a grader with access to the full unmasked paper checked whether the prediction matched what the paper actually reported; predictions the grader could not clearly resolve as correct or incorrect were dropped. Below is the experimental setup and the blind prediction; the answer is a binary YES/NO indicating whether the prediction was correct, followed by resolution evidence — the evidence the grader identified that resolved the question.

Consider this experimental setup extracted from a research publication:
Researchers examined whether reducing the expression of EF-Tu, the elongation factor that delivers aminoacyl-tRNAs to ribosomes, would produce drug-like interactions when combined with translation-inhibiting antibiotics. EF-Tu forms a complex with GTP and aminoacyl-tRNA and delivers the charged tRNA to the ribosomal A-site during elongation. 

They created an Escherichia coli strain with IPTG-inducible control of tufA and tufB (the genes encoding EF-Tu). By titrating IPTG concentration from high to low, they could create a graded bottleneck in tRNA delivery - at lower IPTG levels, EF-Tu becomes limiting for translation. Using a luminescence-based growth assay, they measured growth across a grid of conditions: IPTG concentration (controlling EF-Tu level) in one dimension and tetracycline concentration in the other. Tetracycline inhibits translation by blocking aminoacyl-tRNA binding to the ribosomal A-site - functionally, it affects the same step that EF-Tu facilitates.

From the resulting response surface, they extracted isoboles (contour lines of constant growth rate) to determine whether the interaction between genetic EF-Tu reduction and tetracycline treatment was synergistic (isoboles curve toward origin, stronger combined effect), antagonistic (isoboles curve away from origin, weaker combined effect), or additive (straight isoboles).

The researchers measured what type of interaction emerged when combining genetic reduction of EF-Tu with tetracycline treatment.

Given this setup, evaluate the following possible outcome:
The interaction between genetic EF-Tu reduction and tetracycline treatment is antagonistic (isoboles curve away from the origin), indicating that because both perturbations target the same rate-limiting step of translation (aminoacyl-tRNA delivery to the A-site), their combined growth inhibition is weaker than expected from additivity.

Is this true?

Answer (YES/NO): NO